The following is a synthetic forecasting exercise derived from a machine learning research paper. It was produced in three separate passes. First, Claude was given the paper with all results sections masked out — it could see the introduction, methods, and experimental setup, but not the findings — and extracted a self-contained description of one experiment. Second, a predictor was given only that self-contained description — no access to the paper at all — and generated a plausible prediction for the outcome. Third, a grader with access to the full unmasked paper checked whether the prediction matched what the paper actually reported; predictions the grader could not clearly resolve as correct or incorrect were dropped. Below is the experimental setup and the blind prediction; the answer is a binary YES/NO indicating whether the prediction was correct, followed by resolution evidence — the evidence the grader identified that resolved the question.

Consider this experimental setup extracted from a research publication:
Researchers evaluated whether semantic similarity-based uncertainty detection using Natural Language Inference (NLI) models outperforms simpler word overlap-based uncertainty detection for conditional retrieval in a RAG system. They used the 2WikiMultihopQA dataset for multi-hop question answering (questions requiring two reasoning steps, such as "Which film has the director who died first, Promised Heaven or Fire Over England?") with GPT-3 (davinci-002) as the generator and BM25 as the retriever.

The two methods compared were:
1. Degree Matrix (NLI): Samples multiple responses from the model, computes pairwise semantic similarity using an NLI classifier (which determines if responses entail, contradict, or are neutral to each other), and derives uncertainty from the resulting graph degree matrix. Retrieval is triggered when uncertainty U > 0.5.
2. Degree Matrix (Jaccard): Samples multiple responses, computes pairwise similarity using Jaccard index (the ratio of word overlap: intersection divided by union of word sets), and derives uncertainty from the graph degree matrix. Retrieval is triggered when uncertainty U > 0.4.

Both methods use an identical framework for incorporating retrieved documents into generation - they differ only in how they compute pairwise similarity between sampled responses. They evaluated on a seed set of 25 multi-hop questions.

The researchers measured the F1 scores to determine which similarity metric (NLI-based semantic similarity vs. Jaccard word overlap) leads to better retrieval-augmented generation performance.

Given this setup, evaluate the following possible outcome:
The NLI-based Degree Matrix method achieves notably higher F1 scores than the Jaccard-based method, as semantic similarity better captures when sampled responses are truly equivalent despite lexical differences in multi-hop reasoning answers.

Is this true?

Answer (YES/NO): NO